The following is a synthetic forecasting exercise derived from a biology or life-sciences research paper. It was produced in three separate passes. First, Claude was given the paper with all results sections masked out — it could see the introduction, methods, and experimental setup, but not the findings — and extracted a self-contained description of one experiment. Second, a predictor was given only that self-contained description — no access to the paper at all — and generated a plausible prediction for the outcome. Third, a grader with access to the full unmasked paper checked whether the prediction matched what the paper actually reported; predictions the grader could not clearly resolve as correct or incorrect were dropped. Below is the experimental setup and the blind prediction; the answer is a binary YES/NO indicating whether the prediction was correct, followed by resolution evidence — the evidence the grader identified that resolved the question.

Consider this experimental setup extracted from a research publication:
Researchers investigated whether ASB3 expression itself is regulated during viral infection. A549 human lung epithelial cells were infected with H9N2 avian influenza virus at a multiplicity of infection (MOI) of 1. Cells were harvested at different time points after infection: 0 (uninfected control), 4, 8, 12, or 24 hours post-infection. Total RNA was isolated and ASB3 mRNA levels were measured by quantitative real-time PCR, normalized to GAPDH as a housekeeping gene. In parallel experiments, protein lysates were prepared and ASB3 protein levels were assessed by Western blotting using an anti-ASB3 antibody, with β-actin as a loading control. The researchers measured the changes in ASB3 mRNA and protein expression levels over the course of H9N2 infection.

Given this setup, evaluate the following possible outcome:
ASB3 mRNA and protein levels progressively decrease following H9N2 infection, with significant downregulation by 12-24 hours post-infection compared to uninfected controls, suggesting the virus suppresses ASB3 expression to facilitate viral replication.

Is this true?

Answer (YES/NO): NO